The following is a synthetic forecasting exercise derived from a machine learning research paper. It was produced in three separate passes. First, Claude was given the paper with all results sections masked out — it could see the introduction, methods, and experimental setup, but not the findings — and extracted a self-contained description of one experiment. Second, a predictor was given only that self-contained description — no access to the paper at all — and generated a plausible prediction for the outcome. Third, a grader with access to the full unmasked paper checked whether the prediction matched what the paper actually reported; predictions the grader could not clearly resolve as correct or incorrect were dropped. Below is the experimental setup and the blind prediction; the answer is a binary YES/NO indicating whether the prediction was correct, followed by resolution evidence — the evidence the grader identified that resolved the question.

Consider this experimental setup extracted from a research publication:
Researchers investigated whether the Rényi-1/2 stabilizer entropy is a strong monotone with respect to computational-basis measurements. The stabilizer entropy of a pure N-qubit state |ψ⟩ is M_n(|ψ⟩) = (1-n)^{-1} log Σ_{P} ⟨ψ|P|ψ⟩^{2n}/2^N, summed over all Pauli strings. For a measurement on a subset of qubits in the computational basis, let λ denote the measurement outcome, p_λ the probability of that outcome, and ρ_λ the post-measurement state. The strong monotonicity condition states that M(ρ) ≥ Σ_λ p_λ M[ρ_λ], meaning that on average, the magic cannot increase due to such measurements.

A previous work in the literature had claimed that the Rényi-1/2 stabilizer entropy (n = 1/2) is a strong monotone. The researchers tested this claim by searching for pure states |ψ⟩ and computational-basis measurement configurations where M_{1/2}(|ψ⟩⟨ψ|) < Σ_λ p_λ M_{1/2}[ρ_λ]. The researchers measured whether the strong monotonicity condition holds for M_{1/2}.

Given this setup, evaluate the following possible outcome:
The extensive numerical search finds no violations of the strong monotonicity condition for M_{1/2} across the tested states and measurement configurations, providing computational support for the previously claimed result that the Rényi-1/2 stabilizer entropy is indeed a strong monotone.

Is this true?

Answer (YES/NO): NO